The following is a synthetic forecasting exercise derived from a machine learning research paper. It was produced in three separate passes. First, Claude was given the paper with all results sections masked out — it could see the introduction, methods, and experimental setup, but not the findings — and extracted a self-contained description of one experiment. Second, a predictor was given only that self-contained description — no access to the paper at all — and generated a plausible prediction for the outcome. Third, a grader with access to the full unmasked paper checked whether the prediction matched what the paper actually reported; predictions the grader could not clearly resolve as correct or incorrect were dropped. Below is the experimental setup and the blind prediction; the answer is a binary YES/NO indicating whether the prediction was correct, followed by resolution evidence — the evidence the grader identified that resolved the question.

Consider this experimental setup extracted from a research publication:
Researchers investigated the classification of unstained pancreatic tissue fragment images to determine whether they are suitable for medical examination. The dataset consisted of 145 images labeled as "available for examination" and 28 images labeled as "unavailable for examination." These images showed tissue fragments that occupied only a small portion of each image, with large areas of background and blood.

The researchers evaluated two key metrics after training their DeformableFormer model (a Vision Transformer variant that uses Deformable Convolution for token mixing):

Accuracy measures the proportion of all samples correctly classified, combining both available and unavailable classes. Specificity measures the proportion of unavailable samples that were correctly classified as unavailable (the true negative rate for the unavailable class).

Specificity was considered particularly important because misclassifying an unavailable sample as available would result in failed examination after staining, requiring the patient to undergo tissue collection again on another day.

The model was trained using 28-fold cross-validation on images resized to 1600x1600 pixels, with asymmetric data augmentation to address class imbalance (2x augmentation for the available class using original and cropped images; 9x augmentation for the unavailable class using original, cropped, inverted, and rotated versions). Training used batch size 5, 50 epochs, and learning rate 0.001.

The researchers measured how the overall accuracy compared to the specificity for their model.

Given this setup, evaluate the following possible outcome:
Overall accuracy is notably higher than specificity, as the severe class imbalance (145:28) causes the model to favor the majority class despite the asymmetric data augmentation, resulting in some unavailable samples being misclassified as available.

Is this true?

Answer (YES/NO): YES